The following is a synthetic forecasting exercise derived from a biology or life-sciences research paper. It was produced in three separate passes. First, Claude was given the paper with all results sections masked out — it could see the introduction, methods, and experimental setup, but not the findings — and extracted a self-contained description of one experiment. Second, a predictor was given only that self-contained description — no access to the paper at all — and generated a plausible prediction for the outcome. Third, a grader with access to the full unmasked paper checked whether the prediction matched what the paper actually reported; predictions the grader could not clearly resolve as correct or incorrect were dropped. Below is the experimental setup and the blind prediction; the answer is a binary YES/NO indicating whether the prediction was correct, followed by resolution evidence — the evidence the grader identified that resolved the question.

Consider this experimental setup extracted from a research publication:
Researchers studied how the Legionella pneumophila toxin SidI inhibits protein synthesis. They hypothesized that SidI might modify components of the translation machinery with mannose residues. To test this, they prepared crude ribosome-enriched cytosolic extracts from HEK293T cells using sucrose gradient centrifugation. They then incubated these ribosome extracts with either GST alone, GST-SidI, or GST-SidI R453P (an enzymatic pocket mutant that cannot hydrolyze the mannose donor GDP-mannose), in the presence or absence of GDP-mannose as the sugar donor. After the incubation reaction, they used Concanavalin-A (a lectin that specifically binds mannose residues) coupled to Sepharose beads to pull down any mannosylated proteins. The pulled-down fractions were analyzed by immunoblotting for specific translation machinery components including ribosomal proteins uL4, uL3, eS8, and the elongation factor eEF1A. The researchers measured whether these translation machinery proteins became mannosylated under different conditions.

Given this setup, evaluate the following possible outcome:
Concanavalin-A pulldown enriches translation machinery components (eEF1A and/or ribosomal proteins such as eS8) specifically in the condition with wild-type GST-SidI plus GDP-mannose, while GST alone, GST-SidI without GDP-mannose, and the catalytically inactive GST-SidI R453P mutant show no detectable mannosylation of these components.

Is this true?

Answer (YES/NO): YES